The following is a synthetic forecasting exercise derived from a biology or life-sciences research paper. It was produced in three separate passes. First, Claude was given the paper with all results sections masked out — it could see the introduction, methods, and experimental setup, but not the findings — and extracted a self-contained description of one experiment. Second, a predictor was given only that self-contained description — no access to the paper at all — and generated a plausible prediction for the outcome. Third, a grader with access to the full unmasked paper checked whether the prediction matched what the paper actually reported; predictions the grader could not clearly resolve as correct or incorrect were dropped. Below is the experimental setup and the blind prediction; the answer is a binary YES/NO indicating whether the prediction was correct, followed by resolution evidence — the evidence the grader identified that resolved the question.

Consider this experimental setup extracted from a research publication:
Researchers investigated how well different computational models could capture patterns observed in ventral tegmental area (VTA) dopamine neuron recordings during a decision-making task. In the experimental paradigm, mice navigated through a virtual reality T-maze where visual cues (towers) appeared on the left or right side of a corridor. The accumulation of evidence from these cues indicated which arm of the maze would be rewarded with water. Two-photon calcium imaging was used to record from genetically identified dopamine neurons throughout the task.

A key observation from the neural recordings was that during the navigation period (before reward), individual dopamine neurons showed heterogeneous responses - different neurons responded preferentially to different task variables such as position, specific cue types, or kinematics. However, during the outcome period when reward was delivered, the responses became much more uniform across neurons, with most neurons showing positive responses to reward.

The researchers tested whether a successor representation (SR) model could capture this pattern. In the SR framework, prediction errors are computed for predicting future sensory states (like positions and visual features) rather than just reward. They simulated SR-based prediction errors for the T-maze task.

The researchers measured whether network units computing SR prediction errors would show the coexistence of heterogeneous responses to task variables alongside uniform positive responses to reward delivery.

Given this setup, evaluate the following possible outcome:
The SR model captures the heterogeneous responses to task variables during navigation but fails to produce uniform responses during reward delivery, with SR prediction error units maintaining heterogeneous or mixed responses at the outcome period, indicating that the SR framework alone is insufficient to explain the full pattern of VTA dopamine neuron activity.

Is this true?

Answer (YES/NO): YES